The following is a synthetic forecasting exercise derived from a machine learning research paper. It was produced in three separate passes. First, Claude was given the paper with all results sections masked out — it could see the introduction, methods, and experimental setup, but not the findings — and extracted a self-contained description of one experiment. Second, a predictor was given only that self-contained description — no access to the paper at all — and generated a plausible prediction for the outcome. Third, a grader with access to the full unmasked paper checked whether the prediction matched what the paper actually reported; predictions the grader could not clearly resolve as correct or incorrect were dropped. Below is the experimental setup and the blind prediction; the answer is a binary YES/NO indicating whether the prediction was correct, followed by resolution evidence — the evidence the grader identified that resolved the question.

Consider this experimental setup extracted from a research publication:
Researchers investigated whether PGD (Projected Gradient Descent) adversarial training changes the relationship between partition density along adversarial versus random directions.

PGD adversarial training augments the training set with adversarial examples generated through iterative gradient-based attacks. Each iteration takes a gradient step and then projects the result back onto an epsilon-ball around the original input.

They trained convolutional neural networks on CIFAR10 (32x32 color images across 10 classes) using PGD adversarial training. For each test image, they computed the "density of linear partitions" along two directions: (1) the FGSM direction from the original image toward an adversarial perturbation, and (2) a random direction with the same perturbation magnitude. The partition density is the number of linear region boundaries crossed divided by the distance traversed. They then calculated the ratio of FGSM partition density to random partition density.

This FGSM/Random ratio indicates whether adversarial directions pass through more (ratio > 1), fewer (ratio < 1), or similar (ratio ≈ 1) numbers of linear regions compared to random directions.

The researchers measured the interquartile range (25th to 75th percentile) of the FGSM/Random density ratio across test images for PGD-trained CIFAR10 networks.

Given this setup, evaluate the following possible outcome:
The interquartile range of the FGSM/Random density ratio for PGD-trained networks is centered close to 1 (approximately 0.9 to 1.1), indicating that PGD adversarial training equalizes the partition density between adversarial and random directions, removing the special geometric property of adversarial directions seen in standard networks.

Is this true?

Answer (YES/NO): NO